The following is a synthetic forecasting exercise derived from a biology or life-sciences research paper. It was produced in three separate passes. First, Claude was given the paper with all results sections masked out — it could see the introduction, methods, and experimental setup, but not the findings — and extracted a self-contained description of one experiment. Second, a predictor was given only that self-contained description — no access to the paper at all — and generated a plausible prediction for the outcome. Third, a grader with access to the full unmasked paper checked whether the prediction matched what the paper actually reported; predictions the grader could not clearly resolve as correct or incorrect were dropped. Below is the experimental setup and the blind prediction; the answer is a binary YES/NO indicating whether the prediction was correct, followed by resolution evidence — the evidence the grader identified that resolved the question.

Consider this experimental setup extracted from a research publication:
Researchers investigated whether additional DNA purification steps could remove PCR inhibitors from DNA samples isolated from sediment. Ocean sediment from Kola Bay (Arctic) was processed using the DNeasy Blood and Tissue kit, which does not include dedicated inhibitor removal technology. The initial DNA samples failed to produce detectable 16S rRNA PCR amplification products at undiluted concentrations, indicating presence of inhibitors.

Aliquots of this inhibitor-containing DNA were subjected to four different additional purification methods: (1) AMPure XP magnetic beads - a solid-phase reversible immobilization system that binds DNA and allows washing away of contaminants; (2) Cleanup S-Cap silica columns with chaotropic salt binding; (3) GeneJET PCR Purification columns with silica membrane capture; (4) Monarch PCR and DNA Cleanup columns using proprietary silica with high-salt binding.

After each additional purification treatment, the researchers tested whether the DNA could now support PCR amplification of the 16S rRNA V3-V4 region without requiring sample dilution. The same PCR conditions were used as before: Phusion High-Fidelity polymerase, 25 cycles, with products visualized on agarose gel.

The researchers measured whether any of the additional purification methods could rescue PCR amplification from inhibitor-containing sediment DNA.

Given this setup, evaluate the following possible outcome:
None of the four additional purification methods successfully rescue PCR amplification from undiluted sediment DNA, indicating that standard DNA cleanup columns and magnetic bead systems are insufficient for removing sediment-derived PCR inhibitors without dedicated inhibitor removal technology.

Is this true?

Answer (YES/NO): NO